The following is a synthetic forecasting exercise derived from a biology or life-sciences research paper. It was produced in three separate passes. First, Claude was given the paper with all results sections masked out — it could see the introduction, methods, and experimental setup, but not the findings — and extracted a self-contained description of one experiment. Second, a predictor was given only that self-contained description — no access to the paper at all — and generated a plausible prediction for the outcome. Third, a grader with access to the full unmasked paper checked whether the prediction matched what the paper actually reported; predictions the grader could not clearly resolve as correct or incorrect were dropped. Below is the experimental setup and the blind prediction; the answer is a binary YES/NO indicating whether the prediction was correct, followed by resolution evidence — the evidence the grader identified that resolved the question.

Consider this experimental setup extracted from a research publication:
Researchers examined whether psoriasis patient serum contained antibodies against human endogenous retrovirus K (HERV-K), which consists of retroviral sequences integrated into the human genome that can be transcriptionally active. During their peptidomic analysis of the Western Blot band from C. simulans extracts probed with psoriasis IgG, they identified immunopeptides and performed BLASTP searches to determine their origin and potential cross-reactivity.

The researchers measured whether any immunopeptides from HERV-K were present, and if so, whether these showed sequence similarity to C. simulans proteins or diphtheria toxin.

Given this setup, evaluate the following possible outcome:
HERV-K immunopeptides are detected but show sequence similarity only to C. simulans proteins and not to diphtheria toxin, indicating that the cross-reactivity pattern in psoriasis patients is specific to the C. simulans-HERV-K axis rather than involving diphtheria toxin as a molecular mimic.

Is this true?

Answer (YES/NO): NO